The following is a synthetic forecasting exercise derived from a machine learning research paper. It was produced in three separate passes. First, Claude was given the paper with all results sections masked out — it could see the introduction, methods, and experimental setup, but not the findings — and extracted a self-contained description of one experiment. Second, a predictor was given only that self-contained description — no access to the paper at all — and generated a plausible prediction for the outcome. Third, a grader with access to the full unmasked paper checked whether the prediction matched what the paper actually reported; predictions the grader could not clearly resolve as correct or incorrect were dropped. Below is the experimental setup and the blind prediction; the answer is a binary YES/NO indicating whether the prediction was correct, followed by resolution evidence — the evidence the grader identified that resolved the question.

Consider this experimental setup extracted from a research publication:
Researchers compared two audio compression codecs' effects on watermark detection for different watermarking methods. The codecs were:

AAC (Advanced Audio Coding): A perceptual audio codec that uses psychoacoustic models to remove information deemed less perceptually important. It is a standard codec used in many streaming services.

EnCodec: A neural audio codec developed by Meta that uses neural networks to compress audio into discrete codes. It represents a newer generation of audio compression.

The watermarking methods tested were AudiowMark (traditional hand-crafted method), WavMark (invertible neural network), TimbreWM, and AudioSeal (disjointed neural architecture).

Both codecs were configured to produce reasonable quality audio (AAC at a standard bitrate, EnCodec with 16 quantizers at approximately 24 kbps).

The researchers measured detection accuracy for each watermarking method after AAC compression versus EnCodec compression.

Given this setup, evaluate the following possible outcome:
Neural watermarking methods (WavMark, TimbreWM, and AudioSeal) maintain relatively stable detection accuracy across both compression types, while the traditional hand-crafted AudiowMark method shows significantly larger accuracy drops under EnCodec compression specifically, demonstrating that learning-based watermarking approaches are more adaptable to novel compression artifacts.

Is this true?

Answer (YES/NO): NO